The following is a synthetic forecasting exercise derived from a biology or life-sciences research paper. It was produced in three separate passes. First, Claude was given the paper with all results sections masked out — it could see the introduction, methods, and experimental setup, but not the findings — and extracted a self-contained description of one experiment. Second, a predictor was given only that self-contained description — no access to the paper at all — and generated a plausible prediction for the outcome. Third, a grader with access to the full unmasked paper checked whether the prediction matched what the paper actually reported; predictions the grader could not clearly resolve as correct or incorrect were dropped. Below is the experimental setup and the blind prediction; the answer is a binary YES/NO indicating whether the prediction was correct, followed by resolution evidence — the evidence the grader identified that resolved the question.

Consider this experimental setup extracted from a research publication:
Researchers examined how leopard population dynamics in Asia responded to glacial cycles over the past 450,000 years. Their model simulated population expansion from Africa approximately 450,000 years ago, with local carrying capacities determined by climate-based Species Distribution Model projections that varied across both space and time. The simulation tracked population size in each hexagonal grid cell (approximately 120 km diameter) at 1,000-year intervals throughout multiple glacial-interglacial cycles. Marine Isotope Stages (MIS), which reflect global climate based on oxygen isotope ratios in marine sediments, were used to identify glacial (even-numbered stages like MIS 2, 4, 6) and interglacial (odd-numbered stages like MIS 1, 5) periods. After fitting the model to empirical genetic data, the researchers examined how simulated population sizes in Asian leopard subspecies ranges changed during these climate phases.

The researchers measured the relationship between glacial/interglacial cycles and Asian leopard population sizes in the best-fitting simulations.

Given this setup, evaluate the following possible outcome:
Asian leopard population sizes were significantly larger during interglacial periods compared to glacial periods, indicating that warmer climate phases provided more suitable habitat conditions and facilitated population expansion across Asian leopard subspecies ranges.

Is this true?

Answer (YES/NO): YES